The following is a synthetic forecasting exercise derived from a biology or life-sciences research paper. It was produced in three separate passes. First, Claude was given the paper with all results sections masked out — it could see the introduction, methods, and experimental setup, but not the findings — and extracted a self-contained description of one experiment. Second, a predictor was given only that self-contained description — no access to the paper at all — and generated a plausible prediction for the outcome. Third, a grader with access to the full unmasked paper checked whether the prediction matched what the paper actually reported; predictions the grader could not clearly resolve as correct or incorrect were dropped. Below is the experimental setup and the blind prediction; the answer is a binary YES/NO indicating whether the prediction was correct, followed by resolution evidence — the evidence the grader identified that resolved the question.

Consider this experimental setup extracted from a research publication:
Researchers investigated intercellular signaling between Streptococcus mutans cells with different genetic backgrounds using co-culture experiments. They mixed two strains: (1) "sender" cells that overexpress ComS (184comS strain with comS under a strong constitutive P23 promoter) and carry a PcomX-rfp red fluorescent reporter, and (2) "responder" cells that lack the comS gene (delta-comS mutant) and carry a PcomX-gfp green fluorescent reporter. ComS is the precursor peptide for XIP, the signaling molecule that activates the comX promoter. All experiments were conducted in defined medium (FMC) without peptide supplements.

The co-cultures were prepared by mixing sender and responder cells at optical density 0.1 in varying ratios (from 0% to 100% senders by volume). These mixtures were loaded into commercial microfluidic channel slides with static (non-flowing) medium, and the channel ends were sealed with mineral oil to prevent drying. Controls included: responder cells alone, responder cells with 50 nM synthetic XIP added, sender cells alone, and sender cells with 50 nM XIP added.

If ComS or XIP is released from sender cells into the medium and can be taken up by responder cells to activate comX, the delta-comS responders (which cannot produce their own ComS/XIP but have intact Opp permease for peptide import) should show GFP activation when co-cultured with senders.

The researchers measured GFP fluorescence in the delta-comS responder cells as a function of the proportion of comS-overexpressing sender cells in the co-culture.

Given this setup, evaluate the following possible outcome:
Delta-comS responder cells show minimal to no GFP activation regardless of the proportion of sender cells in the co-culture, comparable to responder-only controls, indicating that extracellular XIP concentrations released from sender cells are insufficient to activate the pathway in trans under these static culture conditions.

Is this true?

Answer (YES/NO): YES